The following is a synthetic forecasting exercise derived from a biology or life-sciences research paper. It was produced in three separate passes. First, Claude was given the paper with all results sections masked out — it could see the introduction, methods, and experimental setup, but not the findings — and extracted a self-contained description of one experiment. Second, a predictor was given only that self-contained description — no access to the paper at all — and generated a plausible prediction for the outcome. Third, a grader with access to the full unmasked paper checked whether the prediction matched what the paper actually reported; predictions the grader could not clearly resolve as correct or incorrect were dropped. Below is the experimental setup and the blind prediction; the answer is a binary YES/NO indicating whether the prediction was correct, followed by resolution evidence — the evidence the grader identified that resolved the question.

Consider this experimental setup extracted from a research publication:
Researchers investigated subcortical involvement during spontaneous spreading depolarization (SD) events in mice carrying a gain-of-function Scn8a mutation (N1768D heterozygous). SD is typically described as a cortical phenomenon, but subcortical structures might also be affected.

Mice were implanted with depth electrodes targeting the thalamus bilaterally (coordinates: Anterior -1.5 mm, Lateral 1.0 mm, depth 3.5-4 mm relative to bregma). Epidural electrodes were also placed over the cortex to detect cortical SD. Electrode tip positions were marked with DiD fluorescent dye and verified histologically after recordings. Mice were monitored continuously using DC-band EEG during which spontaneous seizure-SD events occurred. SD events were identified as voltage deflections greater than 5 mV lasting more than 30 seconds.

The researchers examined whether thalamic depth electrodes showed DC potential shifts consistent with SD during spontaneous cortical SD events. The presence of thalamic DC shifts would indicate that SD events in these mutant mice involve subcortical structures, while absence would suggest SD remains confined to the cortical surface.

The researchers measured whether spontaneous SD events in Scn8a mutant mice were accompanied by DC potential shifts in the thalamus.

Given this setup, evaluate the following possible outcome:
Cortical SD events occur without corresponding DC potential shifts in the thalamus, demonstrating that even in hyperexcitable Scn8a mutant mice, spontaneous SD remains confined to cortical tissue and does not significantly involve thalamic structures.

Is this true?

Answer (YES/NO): NO